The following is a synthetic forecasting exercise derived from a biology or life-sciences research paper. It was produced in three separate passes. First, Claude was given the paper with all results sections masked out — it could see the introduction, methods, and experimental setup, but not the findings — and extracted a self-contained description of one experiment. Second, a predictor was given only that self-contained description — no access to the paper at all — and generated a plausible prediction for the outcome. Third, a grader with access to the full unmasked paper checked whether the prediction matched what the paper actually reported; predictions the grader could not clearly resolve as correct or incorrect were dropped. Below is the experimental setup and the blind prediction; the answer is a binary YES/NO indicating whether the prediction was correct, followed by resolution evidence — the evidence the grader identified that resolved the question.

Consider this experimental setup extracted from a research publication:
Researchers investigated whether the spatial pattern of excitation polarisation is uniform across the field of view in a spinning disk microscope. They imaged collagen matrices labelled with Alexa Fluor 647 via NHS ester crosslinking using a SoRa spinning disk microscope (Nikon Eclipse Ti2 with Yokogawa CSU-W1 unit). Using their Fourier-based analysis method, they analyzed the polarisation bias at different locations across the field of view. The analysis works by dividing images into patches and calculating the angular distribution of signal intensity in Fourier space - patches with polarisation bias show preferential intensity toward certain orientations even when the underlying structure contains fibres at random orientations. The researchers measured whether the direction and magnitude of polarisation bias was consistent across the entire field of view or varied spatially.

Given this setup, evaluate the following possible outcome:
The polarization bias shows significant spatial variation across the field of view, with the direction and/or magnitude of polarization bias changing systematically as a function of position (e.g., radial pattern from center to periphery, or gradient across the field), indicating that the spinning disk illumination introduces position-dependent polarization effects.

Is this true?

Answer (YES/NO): YES